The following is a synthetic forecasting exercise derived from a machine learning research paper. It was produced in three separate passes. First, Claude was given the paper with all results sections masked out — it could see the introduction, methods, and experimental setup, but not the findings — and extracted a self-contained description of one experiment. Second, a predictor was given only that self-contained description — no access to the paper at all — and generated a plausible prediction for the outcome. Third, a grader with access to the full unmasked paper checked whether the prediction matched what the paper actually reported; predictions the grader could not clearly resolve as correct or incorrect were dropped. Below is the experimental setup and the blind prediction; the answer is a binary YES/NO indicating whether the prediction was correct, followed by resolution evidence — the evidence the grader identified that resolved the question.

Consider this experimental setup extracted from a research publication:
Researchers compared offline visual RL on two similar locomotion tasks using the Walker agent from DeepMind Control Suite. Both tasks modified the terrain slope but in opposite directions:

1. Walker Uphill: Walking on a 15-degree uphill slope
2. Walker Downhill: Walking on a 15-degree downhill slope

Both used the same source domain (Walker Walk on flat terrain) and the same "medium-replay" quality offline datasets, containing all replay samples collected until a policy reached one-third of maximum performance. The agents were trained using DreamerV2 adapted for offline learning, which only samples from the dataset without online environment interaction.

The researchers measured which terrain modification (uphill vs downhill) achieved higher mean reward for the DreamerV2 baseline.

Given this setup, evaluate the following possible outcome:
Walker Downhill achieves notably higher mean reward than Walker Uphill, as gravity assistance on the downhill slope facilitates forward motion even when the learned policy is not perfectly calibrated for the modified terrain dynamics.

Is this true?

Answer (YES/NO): YES